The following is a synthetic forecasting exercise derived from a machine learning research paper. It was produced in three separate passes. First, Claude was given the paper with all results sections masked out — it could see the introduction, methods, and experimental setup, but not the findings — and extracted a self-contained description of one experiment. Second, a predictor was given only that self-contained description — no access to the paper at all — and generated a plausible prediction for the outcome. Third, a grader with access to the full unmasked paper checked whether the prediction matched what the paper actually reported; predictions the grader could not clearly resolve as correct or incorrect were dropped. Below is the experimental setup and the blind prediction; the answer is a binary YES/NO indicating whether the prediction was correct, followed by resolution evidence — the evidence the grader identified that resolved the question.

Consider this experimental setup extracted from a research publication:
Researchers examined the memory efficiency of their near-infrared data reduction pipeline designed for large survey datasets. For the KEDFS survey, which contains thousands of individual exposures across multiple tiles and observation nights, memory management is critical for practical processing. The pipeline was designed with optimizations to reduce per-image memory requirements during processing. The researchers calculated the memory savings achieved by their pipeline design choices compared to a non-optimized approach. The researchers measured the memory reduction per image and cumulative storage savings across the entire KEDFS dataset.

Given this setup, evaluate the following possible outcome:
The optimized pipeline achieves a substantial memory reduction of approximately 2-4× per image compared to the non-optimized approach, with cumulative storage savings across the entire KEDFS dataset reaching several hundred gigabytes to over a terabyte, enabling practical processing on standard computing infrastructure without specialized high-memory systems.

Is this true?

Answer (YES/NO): NO